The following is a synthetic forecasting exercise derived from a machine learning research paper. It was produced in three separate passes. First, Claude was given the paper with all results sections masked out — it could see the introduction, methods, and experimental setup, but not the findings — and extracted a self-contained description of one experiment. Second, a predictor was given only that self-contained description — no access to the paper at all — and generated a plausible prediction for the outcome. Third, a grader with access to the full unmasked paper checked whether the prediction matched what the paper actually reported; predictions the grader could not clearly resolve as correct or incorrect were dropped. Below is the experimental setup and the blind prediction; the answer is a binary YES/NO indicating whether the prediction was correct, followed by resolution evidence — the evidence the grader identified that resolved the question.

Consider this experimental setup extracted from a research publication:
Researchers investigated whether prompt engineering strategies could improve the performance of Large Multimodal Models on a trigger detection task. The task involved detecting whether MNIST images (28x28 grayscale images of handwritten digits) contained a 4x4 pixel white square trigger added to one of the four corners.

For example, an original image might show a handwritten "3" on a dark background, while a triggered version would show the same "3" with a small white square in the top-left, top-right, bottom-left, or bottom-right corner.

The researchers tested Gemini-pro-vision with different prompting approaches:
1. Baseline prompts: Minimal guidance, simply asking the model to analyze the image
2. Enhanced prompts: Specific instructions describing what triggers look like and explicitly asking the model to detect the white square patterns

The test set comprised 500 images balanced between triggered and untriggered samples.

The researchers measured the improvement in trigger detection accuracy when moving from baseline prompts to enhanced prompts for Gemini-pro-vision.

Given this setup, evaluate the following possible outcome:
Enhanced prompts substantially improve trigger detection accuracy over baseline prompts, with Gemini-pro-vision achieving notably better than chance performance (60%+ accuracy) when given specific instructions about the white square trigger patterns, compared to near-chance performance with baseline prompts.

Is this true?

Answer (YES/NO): YES